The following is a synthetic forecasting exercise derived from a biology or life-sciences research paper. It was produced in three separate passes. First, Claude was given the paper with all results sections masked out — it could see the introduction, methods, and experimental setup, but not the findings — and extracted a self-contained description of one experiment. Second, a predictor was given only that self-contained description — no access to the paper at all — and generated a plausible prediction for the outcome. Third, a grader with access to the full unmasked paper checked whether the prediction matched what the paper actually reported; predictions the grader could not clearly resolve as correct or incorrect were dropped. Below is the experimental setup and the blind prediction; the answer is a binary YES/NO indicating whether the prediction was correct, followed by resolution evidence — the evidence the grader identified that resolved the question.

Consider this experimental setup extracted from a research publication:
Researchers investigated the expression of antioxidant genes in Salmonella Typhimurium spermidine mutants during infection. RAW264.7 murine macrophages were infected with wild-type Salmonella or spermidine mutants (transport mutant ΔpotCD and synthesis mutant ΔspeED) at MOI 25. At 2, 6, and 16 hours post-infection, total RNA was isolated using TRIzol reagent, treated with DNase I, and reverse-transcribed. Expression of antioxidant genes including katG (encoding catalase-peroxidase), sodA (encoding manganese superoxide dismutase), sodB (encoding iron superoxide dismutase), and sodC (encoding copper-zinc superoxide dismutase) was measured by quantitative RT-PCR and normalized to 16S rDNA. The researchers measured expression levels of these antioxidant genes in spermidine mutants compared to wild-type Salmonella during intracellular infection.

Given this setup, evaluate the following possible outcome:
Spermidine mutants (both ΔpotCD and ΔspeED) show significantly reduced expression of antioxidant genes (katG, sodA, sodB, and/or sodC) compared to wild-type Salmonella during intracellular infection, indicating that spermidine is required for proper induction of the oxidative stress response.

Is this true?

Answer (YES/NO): YES